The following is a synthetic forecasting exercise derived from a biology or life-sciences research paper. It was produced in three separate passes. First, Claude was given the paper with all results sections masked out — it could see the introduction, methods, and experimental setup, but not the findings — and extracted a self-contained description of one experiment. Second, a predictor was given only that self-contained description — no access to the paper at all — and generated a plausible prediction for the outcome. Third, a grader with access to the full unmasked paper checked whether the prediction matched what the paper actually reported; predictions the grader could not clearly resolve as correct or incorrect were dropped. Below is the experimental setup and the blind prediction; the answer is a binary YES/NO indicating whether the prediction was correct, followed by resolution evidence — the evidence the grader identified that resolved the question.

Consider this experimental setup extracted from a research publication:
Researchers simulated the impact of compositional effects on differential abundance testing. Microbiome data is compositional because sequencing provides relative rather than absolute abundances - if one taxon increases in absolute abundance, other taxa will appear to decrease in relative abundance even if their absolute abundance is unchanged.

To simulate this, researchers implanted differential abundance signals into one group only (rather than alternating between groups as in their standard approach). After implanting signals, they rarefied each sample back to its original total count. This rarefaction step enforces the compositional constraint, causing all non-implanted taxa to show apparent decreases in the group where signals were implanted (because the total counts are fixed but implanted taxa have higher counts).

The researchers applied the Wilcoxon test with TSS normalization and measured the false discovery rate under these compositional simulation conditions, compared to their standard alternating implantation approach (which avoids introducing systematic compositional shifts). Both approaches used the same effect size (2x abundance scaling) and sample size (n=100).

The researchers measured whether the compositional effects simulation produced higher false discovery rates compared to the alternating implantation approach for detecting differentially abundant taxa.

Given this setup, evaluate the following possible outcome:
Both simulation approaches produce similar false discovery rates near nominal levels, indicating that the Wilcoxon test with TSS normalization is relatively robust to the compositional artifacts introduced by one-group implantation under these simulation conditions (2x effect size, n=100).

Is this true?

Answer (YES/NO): NO